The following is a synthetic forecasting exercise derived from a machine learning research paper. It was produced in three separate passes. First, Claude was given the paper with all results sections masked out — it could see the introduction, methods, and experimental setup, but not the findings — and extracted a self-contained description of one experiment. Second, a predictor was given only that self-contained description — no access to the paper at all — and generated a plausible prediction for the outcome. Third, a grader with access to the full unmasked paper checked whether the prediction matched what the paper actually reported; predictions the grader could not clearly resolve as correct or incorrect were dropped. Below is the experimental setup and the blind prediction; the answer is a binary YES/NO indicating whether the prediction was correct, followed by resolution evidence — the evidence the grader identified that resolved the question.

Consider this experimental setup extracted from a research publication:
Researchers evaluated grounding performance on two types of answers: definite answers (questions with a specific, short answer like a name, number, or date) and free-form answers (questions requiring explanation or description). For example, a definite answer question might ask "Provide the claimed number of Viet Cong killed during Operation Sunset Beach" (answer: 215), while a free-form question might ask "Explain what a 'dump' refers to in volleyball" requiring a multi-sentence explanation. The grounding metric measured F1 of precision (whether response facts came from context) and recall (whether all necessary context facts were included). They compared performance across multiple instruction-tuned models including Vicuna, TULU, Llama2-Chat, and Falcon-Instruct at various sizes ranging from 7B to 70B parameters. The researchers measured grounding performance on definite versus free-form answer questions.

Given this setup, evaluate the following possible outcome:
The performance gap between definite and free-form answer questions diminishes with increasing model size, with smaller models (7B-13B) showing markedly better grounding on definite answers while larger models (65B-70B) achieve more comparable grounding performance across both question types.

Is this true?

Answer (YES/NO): NO